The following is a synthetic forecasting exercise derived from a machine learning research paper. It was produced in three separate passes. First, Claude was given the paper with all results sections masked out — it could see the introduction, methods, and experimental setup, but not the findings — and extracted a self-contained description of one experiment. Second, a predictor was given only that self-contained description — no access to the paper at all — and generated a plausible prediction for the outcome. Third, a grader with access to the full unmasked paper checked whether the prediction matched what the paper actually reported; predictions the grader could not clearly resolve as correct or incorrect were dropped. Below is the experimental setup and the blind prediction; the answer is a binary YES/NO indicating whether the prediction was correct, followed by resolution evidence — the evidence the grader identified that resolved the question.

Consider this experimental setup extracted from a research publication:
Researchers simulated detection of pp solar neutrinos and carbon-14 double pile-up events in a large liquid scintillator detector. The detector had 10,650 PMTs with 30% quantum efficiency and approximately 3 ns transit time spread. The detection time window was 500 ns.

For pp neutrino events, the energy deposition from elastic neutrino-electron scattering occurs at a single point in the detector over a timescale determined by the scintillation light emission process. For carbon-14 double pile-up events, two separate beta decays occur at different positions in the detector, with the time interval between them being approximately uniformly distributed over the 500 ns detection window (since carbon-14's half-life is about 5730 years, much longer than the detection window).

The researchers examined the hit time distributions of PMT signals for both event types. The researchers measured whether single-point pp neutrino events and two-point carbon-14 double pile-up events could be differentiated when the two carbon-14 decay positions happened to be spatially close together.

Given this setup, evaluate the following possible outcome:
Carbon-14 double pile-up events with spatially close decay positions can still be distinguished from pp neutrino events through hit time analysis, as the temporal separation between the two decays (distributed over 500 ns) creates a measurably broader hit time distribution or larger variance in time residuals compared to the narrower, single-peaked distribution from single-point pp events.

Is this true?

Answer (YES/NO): NO